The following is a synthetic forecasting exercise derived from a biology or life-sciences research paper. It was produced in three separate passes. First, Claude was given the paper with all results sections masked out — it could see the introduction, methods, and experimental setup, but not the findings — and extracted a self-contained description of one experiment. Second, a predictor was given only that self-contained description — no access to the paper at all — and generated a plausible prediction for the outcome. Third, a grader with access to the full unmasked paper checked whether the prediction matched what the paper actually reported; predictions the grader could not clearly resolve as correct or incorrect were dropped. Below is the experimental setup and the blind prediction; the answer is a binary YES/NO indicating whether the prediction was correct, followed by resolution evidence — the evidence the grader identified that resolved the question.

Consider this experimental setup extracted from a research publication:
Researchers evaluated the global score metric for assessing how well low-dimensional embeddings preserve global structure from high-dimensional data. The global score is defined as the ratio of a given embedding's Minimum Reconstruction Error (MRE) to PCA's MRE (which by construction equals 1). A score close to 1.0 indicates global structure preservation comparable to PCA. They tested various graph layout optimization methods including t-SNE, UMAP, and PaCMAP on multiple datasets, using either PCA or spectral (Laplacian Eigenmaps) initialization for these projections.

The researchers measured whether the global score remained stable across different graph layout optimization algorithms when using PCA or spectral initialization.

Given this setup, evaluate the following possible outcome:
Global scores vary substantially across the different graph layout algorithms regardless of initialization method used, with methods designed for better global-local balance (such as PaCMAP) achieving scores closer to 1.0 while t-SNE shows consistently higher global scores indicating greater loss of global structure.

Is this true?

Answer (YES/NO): NO